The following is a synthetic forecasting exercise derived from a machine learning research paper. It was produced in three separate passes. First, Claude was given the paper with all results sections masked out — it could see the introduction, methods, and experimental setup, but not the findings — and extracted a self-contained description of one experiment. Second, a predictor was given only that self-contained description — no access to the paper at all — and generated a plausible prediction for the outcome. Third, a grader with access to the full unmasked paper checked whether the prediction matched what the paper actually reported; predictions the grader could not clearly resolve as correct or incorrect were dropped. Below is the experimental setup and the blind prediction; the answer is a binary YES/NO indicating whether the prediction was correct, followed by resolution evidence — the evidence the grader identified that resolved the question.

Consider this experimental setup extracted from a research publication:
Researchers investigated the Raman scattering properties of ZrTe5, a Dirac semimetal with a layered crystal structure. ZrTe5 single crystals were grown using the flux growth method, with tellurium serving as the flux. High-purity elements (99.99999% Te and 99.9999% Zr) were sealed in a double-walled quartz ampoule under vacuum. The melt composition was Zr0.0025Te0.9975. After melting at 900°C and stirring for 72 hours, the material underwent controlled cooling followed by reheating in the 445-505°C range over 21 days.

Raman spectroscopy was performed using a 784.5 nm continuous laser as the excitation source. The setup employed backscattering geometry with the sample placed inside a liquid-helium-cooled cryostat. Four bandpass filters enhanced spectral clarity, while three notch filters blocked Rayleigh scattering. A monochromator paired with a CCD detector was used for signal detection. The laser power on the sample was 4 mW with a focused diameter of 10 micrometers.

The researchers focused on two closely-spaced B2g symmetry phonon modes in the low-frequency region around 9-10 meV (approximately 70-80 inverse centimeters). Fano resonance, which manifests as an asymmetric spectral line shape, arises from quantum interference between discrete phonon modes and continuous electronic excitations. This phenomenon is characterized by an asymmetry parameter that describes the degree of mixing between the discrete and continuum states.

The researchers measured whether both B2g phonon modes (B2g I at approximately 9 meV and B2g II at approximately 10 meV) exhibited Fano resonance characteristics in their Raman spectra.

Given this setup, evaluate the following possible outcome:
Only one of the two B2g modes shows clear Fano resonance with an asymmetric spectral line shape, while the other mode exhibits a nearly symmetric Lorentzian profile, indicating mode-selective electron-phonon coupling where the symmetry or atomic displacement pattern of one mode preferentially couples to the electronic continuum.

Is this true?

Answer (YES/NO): YES